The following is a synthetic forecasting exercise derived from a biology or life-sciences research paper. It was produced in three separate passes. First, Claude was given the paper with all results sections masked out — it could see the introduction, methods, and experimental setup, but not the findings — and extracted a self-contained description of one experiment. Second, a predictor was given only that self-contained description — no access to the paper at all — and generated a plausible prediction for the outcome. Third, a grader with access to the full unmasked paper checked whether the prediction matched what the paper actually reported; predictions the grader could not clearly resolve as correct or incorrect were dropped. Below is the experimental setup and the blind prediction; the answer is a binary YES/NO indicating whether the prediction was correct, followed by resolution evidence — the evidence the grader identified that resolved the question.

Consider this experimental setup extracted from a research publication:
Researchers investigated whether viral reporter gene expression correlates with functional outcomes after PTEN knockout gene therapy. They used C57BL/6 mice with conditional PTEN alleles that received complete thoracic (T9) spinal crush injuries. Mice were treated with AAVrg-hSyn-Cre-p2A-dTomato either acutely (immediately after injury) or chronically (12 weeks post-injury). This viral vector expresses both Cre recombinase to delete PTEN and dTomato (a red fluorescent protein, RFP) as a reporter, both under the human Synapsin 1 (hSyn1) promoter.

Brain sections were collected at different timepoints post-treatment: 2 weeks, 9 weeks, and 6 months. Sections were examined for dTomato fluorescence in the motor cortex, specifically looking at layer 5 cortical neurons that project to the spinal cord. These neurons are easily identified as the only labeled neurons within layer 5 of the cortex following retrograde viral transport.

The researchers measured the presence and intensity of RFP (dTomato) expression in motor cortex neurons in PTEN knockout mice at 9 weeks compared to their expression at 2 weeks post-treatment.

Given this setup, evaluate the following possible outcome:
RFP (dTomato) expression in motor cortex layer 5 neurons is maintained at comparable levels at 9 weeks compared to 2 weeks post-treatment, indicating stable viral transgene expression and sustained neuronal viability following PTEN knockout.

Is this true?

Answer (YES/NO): NO